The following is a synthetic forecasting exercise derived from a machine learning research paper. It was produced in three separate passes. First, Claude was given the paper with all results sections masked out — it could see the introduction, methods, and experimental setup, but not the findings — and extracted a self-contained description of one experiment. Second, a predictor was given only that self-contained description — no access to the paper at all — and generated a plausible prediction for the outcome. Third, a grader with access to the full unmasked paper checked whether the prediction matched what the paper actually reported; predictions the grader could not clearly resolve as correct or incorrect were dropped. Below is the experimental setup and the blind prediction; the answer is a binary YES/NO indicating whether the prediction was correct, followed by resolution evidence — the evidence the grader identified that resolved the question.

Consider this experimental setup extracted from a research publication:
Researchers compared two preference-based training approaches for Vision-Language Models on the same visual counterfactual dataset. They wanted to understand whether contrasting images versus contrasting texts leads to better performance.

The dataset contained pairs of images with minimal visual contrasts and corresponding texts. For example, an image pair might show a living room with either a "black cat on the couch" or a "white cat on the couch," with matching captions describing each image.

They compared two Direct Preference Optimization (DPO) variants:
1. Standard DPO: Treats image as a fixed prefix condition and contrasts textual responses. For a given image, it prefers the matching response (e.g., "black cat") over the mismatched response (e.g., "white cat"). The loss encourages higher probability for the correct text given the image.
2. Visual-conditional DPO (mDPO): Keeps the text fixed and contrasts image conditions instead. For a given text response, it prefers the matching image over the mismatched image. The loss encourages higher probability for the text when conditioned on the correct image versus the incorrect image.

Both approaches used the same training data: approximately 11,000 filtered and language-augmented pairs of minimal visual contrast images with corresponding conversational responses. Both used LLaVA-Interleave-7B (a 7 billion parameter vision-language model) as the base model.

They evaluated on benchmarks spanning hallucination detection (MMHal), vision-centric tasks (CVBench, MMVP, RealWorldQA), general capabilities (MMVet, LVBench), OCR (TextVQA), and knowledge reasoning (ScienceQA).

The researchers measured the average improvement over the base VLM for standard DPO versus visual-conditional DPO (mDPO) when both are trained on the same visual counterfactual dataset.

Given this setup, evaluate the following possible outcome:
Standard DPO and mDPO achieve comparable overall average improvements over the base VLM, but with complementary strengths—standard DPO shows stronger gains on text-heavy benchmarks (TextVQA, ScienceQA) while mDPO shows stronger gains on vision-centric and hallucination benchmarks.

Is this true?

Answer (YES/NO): NO